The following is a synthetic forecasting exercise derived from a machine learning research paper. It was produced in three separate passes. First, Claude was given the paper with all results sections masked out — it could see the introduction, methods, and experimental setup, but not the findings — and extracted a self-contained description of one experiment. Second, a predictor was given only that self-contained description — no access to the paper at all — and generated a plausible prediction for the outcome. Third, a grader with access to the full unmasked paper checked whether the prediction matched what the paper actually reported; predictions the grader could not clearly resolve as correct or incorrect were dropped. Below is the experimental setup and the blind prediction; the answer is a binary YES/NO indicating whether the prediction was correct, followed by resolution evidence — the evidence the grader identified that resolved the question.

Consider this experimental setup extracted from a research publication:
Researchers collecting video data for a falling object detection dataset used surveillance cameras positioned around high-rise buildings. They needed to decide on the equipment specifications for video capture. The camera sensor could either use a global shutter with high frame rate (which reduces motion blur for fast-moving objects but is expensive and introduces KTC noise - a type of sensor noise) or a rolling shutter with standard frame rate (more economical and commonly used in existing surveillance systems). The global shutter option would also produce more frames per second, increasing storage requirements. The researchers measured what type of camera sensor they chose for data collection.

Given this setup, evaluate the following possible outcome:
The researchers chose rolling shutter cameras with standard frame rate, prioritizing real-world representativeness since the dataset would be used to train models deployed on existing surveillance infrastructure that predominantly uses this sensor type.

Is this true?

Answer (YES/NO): YES